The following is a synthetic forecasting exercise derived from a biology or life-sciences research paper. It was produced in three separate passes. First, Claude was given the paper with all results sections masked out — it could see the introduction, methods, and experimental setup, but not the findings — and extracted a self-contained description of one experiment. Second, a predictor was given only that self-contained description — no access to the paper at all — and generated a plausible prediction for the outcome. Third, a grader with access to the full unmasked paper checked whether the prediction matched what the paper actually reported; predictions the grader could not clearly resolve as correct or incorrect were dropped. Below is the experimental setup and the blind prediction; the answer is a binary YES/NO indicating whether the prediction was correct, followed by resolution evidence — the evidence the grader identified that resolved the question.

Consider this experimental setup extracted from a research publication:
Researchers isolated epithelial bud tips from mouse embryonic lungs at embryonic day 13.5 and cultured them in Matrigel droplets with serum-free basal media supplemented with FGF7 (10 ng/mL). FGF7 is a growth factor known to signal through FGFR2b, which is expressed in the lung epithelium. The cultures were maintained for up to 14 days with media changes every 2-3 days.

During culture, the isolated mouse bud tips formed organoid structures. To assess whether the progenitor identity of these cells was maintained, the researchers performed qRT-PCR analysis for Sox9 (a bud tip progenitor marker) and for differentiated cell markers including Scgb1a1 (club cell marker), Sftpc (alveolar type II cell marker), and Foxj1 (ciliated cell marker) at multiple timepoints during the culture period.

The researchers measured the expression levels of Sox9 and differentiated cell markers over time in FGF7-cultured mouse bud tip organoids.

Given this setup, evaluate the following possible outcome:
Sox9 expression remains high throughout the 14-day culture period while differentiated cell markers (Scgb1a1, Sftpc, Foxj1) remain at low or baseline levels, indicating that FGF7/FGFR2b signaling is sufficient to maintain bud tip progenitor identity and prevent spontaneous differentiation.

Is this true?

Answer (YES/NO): NO